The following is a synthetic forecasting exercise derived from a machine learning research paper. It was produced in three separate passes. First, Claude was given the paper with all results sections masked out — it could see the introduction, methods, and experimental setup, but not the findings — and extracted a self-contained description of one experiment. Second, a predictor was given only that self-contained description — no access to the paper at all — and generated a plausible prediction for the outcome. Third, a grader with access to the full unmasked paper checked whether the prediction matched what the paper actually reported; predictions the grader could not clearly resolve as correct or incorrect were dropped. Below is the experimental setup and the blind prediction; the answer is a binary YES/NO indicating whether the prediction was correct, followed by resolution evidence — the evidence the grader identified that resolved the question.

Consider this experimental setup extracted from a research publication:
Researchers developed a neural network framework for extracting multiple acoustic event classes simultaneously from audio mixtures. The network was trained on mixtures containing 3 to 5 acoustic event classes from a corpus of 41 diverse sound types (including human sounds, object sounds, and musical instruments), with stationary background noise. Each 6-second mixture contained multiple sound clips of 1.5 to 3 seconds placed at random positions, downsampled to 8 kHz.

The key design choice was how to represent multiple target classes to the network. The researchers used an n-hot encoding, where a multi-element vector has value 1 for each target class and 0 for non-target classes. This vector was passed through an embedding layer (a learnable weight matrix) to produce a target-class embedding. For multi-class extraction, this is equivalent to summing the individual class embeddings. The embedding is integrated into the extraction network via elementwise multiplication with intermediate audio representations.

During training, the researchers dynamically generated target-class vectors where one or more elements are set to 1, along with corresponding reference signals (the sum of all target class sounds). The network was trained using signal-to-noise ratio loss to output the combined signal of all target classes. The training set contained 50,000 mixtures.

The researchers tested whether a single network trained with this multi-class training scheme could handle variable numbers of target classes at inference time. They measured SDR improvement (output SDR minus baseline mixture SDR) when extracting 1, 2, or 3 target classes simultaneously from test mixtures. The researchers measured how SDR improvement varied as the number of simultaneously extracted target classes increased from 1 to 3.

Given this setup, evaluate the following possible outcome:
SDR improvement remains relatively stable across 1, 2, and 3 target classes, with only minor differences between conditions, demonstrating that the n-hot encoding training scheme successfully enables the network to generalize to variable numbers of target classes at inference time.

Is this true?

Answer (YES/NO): NO